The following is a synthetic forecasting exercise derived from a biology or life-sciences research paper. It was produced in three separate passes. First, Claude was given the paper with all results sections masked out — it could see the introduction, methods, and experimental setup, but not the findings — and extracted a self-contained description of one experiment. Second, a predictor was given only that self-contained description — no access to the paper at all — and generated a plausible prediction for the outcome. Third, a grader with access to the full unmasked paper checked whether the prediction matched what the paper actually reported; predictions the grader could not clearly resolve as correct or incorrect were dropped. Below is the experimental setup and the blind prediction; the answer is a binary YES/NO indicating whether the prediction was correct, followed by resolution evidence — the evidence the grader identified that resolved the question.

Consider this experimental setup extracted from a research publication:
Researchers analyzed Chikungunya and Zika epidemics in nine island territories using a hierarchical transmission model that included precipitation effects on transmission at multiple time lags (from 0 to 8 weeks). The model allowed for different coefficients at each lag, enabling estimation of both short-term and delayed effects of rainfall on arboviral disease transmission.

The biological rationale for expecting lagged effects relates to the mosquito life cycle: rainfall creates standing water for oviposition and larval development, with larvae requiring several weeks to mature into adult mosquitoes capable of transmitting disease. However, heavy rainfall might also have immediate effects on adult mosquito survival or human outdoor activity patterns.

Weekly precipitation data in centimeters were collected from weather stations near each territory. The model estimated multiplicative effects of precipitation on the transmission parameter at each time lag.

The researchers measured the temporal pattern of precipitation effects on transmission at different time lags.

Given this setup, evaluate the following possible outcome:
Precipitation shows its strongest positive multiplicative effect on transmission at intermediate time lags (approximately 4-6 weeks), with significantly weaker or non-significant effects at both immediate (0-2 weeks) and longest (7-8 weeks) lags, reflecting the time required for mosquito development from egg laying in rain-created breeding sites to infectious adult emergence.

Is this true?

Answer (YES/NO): NO